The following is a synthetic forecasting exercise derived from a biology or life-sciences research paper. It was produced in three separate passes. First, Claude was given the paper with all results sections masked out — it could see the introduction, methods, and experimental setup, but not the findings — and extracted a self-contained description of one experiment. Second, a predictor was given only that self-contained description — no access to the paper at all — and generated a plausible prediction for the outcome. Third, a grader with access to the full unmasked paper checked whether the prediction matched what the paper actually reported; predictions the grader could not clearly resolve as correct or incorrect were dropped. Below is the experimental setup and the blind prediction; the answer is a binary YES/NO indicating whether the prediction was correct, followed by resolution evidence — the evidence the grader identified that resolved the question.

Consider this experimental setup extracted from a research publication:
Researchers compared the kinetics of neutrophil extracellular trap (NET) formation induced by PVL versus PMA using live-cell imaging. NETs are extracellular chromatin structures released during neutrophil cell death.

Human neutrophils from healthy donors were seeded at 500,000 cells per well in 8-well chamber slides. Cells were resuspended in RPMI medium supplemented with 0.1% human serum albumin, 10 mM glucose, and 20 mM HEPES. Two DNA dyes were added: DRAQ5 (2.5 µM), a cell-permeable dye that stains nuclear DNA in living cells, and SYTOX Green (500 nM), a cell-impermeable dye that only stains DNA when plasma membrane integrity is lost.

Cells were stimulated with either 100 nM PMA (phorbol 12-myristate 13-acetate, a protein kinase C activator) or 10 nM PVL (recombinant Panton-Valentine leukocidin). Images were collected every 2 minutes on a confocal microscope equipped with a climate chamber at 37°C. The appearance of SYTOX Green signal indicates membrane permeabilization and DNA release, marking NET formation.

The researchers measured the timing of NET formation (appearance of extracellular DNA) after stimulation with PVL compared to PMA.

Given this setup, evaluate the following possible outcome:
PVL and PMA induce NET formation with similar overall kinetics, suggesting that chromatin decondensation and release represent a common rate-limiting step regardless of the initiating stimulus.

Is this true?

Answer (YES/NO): NO